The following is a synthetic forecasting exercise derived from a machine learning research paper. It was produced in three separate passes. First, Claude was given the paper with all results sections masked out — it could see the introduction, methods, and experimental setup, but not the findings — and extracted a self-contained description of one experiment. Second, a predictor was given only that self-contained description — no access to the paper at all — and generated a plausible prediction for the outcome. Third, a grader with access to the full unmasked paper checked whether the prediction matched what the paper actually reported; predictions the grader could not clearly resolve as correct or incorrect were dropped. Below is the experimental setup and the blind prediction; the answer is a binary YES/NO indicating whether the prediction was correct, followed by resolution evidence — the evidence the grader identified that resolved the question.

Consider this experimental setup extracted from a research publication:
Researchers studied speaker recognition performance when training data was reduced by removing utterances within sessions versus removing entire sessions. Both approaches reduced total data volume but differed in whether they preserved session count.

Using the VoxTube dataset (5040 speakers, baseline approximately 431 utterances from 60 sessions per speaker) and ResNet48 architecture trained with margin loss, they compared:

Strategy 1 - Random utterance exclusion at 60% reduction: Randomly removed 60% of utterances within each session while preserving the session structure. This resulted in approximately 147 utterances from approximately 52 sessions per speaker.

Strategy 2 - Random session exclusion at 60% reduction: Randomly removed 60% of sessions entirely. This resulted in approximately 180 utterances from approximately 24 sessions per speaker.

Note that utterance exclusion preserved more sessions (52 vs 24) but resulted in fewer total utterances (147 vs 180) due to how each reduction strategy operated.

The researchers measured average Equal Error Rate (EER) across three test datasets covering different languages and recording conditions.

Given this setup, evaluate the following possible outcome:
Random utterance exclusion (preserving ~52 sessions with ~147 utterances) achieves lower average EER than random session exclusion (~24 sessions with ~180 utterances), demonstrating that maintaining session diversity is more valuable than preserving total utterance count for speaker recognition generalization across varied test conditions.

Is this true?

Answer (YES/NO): YES